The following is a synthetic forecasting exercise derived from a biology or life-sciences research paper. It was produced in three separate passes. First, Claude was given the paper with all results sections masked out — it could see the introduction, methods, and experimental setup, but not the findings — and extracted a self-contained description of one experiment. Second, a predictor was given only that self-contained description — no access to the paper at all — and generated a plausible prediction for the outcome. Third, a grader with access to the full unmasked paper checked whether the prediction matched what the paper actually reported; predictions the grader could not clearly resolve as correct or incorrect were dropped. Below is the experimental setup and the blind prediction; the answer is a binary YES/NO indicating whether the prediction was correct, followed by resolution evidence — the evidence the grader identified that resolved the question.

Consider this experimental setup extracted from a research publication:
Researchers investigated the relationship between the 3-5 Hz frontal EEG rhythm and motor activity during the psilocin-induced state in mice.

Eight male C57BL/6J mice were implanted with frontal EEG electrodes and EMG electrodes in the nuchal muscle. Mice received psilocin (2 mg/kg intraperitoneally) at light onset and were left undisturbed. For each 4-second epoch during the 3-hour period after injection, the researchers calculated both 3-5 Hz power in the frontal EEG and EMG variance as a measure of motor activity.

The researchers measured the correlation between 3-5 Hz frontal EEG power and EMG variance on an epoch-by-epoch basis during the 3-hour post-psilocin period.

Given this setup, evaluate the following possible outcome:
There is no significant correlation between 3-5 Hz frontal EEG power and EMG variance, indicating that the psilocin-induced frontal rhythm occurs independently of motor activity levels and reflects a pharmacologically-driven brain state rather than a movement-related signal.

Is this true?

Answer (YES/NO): NO